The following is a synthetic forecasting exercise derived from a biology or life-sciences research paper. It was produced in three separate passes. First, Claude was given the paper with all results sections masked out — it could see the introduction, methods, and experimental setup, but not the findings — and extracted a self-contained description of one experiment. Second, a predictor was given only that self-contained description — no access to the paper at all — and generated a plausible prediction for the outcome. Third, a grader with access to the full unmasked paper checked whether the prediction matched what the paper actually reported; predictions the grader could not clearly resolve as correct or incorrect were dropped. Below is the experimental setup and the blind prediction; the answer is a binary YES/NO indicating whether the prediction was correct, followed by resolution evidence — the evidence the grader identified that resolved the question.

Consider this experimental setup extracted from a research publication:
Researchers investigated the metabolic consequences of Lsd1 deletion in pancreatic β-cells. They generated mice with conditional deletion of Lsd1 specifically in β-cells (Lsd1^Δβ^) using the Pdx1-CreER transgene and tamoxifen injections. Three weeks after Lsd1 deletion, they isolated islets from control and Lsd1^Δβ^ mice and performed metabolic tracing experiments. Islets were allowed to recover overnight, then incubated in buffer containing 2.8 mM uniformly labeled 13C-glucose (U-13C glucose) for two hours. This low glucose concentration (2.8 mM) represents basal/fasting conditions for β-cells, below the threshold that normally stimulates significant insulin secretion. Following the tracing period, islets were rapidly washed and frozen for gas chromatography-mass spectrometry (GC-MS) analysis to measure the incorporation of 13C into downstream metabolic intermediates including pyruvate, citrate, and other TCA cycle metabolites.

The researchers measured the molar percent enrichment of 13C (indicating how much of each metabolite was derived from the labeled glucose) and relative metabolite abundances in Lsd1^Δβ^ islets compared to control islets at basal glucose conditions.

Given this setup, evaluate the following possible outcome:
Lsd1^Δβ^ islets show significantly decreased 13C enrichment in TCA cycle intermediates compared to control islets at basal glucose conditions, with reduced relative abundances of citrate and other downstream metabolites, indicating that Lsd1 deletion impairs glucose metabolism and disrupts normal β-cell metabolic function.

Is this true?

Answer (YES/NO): NO